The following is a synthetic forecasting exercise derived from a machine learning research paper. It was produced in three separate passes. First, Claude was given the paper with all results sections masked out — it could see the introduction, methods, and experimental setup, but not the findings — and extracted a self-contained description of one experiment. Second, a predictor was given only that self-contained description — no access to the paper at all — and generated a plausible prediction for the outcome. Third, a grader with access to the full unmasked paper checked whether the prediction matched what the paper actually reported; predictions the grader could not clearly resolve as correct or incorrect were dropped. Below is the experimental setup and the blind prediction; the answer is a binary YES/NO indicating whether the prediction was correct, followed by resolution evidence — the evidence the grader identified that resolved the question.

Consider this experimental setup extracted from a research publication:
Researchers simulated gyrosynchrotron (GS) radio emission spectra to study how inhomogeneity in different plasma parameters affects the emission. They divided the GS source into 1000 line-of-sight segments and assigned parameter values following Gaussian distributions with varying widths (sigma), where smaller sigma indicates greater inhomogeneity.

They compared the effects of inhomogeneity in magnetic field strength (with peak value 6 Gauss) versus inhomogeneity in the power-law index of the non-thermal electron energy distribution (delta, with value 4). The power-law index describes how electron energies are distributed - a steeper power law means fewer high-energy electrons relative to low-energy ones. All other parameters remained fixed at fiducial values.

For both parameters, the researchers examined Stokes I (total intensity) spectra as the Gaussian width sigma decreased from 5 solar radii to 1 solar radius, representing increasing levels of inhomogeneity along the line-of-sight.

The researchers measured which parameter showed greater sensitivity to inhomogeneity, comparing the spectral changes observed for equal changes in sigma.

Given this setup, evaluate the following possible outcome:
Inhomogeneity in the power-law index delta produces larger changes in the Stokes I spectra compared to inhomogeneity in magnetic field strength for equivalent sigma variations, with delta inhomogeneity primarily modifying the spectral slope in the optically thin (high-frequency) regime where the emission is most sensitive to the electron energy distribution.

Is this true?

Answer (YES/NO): YES